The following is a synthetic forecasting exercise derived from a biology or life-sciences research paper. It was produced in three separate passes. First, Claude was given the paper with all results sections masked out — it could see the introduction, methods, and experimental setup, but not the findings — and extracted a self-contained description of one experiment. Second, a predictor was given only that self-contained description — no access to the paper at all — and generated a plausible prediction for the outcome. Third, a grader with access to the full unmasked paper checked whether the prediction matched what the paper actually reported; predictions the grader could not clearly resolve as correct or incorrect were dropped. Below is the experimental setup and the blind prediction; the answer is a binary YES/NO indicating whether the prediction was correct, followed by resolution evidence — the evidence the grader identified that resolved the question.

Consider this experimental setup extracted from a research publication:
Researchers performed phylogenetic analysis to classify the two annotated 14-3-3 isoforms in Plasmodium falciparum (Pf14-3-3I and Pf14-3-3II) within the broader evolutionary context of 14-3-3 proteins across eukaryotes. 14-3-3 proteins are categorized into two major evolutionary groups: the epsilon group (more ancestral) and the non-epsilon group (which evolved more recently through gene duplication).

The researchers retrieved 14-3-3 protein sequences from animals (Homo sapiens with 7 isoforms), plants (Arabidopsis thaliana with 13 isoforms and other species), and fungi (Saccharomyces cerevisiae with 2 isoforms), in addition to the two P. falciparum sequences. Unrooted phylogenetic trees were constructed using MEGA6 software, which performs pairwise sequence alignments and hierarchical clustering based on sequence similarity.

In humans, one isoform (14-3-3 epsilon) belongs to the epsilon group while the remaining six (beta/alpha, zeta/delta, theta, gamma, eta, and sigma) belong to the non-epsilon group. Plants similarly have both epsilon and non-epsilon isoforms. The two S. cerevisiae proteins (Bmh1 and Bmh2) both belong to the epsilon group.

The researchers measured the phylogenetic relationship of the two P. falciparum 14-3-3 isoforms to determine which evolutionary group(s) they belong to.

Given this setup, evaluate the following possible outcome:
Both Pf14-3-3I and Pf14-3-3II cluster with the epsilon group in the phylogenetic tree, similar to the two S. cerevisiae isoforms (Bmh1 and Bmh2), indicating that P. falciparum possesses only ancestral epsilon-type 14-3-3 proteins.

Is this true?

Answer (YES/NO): NO